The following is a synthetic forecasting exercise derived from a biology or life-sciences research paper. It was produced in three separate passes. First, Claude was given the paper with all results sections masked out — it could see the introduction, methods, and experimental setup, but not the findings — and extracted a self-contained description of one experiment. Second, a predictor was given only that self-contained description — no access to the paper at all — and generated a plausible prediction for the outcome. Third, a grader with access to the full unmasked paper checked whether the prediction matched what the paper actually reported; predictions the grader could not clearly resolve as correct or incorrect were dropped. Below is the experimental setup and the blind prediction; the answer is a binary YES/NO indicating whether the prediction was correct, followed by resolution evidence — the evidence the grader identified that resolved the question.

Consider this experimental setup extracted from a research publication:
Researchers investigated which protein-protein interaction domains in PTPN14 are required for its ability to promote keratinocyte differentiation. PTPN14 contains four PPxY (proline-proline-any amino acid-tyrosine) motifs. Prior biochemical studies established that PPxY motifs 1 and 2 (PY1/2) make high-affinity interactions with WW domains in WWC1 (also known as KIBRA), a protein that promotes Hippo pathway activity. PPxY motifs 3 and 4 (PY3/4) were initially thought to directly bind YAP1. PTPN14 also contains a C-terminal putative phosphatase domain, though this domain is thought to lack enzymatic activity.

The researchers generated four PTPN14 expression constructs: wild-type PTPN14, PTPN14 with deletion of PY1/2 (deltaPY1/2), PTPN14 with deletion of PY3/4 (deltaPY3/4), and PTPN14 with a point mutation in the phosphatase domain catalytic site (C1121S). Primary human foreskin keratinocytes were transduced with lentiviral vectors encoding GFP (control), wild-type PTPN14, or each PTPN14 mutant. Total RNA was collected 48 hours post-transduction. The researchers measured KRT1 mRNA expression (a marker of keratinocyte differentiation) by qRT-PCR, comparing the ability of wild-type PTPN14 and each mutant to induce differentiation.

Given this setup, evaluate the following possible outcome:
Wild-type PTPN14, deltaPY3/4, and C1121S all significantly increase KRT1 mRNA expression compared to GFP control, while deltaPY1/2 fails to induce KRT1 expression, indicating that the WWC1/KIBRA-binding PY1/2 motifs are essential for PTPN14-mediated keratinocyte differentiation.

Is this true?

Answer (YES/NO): YES